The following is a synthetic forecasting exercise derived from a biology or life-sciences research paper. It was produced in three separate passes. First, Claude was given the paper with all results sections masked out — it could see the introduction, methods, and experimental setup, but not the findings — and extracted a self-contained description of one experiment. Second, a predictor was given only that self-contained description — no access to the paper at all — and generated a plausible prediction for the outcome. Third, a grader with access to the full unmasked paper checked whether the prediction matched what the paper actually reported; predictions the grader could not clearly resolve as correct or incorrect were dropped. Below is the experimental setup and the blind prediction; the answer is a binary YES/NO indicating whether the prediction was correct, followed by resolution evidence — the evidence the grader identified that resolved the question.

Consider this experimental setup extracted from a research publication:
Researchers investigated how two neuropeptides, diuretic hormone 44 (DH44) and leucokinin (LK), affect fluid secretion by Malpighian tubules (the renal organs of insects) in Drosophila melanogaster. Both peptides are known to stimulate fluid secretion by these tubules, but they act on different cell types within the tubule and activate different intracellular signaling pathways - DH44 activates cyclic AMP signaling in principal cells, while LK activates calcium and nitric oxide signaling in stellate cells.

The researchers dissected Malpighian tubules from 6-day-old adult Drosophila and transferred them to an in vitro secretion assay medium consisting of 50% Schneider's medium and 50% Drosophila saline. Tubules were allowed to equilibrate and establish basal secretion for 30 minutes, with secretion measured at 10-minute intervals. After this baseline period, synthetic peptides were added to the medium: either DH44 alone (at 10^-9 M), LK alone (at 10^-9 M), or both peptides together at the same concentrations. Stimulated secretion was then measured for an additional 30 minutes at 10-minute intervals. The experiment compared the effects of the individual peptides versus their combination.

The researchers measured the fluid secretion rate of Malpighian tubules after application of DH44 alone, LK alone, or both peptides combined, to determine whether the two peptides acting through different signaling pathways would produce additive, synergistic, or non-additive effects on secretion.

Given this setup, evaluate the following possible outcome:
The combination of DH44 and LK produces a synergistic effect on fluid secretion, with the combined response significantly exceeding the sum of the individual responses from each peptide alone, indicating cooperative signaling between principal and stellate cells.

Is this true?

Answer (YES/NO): NO